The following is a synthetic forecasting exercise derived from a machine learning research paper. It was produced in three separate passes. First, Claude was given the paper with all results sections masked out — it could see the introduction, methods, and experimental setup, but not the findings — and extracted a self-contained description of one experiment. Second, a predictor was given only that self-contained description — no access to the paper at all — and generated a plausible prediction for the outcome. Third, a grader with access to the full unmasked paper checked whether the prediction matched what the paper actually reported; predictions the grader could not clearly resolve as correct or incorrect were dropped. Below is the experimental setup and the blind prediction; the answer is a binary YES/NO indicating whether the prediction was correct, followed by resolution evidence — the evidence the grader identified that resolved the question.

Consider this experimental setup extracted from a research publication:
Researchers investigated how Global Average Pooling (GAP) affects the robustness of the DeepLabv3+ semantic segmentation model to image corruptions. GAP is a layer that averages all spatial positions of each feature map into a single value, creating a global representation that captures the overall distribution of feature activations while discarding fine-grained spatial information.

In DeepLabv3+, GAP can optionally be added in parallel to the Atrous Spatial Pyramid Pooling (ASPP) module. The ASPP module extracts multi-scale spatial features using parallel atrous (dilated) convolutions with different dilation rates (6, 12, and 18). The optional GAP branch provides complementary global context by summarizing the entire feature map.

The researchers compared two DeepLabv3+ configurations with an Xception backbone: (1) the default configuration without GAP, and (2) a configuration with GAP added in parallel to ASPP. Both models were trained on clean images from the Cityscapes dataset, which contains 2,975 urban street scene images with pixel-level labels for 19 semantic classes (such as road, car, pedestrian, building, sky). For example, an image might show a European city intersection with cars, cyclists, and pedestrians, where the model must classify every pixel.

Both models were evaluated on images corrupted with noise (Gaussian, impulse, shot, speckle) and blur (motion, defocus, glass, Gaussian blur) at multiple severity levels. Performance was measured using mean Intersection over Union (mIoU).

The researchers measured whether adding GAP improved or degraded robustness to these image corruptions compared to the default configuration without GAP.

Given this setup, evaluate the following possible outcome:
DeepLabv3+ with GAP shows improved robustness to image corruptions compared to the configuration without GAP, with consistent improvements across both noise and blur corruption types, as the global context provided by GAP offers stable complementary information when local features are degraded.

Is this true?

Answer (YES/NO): NO